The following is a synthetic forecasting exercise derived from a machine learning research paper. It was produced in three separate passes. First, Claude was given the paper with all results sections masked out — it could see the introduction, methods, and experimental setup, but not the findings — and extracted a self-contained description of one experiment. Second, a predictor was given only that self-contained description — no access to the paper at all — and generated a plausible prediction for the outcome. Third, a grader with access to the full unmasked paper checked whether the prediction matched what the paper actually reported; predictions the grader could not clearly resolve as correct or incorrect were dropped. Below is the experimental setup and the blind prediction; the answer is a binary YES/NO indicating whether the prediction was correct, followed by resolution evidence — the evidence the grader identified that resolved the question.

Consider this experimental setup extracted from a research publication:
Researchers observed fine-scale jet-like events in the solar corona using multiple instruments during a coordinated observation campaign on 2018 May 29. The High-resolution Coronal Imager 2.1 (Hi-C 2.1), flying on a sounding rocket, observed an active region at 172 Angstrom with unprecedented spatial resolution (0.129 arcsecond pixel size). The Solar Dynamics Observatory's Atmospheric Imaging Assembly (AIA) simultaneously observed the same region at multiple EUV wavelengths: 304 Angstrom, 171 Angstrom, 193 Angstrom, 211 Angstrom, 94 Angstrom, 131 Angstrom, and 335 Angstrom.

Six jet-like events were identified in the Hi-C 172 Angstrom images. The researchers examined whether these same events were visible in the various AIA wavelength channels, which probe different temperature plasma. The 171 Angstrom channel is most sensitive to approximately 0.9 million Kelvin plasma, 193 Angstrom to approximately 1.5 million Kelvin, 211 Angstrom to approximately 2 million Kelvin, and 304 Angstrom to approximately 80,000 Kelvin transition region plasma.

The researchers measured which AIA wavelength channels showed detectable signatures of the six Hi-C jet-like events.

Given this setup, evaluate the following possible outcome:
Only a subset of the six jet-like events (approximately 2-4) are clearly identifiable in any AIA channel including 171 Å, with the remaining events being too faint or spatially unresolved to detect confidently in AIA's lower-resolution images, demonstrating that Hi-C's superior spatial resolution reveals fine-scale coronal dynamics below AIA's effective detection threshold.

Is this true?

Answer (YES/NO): NO